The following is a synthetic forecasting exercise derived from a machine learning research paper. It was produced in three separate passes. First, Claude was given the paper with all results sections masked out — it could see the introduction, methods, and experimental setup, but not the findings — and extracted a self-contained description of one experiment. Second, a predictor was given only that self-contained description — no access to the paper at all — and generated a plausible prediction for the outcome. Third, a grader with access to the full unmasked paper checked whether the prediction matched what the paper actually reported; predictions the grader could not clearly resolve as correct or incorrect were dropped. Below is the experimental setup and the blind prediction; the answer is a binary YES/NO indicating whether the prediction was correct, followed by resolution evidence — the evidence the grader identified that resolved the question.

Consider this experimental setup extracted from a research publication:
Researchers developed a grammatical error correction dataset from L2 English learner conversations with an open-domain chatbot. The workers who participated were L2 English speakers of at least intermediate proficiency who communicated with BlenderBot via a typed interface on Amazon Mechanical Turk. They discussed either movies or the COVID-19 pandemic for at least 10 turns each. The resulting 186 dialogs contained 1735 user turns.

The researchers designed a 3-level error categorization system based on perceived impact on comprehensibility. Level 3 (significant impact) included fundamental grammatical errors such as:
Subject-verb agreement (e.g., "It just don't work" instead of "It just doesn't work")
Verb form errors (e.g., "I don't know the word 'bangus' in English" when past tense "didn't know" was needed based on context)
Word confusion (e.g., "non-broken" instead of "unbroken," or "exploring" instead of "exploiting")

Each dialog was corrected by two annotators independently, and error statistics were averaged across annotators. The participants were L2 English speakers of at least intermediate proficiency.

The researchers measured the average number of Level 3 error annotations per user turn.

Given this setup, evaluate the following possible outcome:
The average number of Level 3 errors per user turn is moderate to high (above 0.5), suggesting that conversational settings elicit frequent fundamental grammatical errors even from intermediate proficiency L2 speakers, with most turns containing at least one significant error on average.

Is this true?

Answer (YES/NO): NO